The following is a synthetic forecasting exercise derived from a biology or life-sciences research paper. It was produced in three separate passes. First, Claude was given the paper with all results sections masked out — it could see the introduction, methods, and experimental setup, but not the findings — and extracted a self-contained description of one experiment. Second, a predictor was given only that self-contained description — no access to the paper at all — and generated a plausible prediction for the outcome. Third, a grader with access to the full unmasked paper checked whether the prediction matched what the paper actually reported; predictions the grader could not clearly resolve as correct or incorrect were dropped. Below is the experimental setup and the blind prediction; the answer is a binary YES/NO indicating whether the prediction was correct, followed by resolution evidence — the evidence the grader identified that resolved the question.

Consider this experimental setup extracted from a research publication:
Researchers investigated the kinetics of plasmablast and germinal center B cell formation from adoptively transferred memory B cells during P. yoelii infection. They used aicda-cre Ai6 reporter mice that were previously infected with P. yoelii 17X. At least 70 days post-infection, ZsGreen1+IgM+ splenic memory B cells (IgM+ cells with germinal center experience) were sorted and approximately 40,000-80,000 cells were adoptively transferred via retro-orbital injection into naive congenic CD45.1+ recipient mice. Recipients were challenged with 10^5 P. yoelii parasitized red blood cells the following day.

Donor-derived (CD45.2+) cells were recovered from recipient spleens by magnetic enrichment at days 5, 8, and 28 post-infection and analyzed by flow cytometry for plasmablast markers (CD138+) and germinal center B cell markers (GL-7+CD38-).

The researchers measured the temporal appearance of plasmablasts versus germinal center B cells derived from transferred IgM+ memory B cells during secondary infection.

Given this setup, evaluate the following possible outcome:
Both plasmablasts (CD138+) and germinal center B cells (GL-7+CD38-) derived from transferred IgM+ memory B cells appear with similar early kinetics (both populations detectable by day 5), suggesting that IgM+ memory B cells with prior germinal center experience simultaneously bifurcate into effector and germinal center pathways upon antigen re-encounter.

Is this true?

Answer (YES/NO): NO